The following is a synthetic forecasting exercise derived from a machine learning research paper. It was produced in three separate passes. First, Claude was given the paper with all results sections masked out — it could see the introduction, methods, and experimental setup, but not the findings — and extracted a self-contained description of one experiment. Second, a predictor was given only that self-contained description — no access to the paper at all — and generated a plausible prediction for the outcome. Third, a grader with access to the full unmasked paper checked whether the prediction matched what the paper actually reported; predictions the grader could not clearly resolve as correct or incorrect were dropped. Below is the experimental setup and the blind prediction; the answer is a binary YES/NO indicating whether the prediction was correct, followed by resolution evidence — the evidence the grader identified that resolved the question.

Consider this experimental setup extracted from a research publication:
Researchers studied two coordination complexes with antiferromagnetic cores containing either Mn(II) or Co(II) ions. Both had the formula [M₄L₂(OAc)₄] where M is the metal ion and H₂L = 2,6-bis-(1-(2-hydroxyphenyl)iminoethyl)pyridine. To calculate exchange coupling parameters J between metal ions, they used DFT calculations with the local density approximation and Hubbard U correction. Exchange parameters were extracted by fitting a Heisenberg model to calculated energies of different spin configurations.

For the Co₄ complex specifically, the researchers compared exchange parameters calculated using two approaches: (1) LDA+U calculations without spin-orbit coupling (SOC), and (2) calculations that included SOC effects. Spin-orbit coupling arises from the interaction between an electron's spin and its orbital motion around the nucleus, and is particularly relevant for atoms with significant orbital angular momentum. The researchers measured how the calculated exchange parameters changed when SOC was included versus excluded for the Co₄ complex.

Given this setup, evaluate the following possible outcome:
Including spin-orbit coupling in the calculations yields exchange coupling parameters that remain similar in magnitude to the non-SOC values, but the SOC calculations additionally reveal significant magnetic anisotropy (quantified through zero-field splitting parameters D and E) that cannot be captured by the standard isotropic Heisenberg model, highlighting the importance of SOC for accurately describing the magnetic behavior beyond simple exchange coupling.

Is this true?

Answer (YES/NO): NO